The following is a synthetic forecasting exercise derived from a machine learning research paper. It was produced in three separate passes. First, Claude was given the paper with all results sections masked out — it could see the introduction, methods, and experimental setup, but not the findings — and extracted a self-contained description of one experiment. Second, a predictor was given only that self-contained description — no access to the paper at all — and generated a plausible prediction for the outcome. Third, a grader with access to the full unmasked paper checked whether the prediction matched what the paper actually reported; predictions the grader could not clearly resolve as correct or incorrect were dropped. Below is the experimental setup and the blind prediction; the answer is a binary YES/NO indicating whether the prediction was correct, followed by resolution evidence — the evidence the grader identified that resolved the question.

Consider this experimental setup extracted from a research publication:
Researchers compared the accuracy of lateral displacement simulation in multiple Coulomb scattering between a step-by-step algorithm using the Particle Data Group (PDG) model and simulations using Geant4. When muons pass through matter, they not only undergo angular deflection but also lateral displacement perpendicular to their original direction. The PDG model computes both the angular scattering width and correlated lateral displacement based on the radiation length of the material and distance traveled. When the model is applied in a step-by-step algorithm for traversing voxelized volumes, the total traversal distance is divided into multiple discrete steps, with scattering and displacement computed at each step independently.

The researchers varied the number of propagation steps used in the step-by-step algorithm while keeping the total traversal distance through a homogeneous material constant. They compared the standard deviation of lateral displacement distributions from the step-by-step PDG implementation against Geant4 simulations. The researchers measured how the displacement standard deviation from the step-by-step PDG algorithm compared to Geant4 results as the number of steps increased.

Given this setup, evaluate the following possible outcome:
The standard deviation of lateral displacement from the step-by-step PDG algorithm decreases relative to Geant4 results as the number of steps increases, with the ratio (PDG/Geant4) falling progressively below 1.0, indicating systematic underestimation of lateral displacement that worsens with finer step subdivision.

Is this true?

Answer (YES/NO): YES